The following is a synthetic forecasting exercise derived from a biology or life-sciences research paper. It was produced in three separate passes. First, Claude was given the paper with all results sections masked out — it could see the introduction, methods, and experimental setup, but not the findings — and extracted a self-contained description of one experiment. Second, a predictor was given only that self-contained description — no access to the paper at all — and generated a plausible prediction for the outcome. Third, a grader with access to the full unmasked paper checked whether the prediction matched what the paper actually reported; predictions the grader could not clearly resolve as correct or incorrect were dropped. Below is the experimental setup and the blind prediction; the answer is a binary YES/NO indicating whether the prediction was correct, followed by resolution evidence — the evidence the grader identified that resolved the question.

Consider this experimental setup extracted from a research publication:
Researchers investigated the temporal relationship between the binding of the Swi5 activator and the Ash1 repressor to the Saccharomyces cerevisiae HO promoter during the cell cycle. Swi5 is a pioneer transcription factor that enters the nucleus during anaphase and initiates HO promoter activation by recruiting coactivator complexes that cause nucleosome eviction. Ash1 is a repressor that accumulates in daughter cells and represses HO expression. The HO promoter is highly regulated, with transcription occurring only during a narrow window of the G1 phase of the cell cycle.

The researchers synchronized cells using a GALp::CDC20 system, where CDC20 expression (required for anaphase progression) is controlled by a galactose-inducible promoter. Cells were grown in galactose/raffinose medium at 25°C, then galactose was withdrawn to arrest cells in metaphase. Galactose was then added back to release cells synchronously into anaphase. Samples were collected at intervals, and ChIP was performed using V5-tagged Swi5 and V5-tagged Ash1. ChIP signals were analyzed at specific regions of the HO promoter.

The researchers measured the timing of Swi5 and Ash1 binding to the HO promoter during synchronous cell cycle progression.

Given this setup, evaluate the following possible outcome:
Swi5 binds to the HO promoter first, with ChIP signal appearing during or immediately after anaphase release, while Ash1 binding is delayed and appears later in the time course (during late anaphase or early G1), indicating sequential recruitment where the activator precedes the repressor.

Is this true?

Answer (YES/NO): YES